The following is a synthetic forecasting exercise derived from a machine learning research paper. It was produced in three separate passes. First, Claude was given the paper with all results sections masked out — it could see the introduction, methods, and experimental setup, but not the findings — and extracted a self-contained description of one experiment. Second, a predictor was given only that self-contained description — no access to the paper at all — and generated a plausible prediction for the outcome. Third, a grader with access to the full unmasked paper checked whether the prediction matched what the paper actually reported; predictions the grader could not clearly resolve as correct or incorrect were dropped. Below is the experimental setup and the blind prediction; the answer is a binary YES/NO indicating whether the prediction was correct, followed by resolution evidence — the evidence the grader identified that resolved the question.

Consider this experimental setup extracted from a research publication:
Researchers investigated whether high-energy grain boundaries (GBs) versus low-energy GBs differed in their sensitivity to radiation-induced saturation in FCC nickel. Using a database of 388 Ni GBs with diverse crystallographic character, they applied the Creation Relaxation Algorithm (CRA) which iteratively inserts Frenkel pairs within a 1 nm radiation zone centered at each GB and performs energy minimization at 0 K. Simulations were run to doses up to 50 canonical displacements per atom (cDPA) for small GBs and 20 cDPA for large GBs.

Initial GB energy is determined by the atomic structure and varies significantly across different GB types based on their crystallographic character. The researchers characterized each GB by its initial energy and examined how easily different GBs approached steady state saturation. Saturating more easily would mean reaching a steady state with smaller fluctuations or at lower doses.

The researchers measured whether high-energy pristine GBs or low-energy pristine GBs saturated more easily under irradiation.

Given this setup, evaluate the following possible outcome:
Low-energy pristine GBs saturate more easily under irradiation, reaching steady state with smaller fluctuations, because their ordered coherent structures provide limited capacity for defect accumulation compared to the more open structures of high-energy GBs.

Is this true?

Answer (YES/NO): NO